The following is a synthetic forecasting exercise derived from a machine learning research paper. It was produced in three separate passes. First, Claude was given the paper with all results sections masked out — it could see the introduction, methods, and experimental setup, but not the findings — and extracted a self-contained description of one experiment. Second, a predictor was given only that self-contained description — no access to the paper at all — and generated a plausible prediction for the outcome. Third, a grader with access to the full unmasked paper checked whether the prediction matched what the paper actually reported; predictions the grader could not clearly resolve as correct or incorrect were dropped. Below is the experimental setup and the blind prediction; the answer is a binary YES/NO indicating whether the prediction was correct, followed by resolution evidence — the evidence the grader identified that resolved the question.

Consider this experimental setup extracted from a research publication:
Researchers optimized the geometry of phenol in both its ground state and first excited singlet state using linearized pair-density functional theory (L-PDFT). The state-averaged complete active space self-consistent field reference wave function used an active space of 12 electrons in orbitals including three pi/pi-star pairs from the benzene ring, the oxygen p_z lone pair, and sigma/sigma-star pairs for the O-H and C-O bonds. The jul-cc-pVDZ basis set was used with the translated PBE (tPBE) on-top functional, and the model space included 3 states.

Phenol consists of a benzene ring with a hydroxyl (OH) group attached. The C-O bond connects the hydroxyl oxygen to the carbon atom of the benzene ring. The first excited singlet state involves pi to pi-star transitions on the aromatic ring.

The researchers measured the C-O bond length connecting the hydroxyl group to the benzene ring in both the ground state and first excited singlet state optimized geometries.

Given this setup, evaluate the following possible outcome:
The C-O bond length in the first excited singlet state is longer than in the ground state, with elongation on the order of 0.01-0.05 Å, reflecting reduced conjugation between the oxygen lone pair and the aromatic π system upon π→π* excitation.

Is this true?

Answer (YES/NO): NO